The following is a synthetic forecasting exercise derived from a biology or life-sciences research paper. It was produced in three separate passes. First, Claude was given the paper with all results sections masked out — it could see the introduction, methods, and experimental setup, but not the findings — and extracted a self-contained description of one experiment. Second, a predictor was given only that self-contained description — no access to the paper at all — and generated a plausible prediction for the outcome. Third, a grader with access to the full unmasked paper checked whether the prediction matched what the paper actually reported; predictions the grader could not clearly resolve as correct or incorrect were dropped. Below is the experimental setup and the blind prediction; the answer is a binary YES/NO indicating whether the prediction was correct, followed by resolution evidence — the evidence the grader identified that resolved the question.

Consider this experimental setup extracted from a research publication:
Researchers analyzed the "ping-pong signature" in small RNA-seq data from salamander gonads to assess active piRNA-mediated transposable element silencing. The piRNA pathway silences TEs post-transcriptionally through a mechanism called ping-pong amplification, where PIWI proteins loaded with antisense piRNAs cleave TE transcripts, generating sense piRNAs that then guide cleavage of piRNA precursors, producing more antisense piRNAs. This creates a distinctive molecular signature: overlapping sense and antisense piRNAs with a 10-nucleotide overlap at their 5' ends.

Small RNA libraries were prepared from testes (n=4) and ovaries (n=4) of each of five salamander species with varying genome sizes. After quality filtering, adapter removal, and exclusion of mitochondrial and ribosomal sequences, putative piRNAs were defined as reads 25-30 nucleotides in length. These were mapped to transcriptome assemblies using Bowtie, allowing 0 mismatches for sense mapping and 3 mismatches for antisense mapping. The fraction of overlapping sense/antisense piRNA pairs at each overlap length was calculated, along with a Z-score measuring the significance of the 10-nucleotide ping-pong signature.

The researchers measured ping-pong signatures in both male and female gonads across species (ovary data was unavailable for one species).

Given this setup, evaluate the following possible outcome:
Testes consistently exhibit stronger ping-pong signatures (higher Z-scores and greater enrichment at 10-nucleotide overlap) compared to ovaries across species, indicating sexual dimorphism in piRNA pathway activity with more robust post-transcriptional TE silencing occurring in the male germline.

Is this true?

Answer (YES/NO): NO